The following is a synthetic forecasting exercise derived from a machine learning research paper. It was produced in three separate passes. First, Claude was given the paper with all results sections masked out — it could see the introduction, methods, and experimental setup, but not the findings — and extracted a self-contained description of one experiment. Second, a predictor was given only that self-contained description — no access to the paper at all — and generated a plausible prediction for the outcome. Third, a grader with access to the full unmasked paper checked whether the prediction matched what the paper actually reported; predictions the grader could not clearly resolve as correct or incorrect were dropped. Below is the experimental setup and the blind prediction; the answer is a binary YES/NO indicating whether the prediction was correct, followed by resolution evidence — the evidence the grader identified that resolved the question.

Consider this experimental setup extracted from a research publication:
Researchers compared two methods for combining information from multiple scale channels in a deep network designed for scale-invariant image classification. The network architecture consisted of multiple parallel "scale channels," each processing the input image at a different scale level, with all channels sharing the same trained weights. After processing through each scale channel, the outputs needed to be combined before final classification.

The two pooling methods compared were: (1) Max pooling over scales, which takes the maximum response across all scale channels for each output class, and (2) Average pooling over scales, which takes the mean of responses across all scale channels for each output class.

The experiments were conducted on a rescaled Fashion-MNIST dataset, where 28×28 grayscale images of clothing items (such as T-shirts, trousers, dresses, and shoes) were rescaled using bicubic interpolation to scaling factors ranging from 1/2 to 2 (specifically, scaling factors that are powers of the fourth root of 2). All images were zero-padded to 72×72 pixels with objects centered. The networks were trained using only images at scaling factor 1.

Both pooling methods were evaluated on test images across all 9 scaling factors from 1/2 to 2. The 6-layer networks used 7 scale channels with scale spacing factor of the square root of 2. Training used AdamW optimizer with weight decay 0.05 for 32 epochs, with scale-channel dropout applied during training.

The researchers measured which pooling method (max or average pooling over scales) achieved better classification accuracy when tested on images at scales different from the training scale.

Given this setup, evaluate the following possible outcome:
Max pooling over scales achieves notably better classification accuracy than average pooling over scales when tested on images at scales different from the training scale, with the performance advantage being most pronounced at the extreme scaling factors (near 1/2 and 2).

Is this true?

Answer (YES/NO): NO